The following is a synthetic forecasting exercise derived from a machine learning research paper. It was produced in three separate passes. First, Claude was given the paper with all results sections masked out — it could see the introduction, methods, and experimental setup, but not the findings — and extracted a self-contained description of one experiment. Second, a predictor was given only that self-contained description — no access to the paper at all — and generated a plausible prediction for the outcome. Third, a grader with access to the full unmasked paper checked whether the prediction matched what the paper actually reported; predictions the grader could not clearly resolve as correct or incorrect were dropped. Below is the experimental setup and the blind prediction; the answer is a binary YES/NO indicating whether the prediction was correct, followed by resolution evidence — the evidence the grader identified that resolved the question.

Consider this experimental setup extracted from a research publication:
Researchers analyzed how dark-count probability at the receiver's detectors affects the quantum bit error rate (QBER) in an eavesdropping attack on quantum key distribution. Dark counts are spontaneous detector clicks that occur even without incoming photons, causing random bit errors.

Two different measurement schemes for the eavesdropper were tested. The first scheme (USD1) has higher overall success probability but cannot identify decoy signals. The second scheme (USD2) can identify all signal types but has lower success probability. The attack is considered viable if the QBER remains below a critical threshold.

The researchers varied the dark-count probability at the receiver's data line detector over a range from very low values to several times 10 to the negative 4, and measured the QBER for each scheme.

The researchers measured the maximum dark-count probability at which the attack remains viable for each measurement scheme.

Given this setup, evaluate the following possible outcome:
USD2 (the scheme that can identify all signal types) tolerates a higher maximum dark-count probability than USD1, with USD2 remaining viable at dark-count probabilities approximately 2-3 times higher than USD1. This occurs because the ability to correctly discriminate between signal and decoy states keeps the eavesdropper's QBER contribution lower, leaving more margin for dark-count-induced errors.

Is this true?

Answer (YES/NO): NO